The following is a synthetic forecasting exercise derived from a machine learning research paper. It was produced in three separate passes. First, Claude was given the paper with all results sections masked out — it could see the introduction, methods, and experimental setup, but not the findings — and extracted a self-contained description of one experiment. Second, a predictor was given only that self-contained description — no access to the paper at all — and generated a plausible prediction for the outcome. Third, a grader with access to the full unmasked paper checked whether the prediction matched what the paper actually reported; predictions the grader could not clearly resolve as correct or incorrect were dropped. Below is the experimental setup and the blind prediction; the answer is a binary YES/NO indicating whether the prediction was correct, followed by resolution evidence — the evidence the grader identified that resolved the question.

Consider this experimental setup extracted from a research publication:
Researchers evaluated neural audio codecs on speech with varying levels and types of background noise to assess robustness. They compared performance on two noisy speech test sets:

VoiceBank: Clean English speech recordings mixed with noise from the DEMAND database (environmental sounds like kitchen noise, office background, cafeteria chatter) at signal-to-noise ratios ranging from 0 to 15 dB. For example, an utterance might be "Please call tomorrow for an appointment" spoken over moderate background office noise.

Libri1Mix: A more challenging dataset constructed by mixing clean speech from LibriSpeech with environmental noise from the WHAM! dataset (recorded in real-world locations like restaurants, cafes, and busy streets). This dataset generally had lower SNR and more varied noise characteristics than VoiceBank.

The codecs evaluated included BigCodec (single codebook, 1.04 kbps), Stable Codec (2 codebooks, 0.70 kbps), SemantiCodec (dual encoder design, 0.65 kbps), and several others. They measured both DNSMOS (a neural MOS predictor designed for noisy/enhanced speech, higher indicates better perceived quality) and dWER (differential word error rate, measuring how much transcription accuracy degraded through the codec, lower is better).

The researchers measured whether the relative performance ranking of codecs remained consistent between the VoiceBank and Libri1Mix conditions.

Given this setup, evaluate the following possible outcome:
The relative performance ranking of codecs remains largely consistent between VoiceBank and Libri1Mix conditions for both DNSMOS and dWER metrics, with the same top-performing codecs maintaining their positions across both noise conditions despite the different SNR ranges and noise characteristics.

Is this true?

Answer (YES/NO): NO